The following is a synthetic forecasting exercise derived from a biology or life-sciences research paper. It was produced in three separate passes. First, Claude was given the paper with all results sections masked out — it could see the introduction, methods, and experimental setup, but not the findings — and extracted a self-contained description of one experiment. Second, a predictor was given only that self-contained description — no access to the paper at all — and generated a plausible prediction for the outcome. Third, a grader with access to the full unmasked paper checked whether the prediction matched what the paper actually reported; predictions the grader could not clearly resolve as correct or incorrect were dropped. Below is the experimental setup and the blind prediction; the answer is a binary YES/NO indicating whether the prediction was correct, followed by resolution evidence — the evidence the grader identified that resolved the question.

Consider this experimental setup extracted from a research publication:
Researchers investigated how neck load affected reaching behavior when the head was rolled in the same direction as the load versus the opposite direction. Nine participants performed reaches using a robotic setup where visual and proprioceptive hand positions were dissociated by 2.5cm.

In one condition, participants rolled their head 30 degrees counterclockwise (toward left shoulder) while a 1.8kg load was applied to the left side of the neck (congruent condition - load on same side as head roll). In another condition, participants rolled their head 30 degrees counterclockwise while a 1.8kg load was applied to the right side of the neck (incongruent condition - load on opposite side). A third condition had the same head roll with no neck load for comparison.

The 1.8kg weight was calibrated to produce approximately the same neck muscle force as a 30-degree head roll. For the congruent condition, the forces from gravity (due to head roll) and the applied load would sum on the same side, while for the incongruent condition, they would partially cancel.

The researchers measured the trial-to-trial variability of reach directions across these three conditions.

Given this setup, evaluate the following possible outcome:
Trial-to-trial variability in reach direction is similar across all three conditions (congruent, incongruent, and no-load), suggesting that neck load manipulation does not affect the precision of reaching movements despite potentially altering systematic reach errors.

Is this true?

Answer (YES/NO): YES